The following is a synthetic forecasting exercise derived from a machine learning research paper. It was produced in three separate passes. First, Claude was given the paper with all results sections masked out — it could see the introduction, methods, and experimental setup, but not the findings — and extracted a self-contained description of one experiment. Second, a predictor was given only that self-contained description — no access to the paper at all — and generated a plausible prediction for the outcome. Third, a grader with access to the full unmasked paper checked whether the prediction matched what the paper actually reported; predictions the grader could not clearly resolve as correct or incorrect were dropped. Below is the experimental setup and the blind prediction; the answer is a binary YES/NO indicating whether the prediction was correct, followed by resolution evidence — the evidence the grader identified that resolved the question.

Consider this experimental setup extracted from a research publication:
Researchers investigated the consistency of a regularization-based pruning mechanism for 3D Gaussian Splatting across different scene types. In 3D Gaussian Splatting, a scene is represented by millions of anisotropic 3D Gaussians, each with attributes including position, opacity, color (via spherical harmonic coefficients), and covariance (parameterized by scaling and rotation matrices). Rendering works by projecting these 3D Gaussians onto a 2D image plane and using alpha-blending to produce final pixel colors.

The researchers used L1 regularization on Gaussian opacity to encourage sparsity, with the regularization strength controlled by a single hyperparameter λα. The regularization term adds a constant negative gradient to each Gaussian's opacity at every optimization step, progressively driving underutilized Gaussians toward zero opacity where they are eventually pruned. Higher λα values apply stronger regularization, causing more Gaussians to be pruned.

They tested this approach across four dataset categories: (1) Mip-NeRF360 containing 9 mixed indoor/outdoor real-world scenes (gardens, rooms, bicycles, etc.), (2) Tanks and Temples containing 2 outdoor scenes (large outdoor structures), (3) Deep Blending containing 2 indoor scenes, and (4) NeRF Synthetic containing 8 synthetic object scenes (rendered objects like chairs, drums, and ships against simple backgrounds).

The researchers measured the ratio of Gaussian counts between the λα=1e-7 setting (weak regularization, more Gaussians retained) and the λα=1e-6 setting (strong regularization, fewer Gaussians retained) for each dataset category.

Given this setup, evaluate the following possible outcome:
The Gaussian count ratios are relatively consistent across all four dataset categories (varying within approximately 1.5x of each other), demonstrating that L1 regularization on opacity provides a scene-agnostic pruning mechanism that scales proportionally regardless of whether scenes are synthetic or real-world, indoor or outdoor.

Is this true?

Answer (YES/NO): YES